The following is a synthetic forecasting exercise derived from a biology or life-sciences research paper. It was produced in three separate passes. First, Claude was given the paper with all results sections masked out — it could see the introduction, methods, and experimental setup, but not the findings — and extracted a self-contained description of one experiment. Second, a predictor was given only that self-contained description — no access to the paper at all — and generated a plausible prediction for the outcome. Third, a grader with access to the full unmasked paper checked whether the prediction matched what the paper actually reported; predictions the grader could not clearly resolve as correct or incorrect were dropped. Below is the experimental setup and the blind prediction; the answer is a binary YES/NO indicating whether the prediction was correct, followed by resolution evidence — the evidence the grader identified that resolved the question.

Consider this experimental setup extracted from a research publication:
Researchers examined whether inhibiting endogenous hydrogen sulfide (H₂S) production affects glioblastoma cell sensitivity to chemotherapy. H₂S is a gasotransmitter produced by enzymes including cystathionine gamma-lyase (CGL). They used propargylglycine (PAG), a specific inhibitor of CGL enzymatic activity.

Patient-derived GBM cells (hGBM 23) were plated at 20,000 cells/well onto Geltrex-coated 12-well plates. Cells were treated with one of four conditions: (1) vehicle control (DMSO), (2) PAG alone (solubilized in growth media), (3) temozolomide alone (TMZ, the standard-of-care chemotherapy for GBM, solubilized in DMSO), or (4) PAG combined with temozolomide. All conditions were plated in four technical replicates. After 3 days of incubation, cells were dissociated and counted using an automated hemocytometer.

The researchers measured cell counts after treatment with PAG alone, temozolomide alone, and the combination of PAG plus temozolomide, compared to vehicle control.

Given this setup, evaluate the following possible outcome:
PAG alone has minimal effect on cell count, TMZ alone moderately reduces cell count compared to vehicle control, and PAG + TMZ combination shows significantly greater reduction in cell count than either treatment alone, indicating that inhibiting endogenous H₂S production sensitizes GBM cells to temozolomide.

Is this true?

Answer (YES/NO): NO